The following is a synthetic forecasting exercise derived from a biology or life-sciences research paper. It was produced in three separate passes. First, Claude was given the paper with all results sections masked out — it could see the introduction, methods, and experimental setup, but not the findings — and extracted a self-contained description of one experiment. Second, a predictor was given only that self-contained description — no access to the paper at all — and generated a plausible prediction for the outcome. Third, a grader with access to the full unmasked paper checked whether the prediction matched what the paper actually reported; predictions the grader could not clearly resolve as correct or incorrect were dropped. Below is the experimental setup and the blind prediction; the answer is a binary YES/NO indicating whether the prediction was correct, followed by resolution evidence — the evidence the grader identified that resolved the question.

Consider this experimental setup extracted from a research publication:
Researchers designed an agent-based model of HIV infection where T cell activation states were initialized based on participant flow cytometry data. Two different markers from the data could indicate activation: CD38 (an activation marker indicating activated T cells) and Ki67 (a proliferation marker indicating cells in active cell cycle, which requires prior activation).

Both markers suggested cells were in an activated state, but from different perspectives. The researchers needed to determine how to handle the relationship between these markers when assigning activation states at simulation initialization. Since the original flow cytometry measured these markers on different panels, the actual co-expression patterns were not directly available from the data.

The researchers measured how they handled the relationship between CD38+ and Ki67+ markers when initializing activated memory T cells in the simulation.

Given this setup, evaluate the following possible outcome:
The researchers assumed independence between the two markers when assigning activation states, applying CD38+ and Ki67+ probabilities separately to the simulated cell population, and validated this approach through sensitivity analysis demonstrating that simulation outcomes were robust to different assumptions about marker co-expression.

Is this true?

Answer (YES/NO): NO